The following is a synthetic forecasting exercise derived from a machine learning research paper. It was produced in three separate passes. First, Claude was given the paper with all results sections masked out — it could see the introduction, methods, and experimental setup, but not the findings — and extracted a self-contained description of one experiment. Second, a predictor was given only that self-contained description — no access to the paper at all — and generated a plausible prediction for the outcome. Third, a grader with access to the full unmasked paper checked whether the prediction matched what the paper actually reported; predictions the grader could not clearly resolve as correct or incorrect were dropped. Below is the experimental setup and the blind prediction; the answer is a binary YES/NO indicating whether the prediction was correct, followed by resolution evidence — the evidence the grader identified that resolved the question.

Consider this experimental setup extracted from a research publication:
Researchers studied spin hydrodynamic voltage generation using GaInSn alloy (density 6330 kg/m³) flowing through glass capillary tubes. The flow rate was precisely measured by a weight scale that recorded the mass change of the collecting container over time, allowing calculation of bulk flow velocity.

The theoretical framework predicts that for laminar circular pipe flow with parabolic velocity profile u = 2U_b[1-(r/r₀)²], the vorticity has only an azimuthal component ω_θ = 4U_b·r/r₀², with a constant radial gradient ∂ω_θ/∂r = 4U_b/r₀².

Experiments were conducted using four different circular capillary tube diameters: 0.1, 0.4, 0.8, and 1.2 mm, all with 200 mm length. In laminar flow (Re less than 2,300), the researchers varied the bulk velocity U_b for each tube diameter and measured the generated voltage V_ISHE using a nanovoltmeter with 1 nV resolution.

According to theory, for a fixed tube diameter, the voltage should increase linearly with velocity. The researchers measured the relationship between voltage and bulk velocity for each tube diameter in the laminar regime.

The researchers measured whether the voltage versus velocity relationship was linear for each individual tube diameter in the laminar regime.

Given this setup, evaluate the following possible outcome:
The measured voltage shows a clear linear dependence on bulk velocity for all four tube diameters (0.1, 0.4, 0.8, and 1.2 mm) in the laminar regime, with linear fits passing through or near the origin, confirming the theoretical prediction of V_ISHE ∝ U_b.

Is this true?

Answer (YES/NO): NO